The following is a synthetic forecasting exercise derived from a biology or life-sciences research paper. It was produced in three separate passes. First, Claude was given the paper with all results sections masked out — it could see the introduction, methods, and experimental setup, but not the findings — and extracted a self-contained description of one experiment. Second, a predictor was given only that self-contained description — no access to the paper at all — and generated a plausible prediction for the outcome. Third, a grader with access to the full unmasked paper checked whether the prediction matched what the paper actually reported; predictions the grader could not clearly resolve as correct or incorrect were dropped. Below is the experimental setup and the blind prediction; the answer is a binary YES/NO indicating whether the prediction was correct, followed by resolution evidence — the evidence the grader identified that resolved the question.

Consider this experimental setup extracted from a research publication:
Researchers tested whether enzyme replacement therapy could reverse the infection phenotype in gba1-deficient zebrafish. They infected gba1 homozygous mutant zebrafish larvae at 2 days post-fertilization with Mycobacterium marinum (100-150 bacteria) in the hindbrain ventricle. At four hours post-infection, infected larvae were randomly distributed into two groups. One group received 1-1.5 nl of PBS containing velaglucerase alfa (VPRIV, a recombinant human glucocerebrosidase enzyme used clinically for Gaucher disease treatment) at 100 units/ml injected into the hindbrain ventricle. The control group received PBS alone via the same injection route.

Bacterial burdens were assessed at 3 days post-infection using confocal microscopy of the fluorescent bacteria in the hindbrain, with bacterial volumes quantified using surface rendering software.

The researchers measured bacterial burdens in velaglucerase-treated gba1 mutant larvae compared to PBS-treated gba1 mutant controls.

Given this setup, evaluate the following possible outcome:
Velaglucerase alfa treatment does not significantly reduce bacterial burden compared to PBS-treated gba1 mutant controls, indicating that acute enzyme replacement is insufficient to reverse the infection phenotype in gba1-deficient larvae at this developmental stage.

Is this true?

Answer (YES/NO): NO